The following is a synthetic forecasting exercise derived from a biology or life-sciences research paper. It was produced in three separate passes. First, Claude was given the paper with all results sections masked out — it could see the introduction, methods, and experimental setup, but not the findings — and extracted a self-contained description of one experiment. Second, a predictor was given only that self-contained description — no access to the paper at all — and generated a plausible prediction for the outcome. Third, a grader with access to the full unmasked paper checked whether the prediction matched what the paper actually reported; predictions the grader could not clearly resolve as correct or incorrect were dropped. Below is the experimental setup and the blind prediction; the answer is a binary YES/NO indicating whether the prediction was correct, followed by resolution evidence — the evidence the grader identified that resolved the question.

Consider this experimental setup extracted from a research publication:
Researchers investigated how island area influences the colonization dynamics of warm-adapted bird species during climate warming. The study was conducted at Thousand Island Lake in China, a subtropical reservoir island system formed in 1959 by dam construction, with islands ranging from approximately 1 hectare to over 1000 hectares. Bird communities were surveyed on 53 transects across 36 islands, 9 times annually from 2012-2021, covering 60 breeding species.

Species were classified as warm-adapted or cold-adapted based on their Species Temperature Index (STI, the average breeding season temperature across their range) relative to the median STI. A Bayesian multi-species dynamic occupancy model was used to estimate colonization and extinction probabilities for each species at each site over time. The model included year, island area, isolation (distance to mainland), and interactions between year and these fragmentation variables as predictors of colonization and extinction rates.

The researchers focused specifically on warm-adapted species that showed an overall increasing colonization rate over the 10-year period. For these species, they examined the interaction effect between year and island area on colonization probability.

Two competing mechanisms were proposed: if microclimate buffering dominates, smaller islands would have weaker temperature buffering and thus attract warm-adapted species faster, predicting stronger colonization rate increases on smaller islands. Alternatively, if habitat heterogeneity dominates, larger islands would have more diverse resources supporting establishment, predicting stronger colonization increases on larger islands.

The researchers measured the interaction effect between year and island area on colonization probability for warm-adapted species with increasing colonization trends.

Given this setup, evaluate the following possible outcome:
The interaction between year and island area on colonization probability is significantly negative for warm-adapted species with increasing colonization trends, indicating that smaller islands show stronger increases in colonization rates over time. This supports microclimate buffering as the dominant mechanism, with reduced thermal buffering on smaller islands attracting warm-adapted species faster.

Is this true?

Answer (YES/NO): NO